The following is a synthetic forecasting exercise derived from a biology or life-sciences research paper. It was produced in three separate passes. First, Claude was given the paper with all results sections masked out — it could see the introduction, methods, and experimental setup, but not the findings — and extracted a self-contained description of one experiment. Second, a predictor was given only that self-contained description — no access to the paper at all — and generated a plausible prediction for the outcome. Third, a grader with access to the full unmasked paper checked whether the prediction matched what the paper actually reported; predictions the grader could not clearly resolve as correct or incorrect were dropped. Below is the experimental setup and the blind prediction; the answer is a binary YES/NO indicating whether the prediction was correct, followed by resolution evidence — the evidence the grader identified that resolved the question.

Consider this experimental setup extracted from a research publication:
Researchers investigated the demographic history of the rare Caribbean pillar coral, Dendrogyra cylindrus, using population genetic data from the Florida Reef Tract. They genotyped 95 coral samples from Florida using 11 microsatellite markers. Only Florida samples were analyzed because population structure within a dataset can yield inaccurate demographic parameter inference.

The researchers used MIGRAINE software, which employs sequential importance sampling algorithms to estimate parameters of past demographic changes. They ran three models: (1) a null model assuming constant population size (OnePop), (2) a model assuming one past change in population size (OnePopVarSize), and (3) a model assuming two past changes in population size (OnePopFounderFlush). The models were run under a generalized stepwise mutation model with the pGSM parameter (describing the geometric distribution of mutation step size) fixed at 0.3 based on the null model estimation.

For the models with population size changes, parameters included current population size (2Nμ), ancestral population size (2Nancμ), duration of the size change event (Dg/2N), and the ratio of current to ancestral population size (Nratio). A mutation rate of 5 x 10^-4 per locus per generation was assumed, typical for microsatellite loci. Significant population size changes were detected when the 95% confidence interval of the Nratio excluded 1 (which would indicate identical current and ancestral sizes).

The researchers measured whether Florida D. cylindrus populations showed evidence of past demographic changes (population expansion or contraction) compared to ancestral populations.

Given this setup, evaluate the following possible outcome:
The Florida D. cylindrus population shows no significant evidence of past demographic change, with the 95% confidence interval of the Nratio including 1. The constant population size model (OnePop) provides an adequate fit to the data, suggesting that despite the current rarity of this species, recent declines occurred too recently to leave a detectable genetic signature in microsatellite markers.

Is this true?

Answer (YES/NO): NO